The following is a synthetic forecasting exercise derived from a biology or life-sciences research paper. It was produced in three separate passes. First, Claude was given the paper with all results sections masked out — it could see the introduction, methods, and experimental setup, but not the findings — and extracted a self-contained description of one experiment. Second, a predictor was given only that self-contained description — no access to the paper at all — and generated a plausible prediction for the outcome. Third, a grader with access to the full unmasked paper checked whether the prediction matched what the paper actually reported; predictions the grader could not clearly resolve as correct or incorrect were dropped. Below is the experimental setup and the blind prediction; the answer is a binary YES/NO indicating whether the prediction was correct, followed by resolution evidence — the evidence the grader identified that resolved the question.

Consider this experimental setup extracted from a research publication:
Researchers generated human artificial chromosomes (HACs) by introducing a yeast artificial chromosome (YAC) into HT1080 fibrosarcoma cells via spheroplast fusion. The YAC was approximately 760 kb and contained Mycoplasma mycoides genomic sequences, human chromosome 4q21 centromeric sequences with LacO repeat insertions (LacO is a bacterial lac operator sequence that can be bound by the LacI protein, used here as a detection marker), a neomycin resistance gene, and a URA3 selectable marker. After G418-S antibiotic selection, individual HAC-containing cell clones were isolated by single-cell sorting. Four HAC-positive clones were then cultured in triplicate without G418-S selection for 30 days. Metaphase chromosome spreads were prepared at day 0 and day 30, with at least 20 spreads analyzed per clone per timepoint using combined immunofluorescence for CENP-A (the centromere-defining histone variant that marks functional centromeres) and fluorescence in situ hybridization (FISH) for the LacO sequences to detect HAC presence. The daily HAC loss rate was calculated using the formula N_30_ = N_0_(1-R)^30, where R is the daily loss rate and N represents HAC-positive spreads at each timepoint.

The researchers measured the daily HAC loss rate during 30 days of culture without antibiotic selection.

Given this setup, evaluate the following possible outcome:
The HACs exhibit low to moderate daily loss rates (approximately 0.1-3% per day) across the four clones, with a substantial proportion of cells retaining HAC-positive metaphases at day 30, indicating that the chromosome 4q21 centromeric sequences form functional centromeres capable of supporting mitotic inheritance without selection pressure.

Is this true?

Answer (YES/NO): YES